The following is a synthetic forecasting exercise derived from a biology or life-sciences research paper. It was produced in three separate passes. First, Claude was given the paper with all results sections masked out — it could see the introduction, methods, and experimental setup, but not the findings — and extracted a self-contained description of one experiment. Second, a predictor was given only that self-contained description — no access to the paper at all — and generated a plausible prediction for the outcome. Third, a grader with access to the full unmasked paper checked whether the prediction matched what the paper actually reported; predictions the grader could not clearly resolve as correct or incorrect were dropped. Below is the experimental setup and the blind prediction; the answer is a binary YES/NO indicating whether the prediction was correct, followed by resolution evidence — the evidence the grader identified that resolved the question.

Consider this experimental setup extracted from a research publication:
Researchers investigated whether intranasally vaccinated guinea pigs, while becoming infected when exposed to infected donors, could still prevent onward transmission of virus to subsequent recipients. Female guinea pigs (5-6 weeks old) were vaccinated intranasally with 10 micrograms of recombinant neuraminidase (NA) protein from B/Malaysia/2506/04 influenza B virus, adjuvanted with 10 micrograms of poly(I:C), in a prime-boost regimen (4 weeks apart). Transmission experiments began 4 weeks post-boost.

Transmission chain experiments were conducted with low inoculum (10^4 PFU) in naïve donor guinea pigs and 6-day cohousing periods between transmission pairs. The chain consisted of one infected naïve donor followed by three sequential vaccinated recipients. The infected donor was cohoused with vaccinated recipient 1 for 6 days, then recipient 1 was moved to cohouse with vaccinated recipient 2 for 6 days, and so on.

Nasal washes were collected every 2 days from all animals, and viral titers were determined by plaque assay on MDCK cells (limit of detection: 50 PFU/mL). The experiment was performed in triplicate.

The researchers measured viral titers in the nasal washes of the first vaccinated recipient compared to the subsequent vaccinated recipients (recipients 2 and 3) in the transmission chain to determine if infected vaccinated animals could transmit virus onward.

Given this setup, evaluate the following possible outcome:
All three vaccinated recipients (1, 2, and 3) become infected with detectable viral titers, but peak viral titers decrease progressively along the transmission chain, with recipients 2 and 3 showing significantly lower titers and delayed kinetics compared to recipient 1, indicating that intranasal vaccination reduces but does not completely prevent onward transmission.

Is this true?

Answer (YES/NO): NO